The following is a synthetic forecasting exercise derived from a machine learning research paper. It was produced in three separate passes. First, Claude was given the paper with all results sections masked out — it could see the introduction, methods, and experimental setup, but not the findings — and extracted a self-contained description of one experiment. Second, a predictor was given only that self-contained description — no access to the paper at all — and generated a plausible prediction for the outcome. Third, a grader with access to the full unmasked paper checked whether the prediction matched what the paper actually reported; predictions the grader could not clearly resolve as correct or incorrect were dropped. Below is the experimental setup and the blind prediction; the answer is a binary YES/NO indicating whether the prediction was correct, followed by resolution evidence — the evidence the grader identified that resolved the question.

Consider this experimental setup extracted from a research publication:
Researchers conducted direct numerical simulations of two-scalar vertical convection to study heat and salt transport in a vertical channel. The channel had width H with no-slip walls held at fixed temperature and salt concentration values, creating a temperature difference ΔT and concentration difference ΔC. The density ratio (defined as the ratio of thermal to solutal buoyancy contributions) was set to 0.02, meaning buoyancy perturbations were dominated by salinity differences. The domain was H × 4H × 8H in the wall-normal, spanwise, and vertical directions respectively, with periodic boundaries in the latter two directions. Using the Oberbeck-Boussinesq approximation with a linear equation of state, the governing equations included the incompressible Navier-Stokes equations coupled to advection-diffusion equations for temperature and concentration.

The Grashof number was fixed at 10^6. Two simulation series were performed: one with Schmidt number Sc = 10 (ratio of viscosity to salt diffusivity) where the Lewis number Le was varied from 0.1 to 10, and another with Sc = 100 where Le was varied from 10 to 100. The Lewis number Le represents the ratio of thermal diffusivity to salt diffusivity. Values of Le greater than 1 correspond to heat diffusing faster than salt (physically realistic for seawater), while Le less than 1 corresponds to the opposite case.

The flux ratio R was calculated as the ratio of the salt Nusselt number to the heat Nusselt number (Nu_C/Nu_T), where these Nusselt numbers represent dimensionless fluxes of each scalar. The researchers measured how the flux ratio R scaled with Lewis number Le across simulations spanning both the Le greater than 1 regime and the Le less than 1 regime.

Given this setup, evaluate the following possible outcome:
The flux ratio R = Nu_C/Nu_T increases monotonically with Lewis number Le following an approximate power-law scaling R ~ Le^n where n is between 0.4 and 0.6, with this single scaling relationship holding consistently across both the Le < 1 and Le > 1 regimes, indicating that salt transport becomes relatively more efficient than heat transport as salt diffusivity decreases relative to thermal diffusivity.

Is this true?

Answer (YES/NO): NO